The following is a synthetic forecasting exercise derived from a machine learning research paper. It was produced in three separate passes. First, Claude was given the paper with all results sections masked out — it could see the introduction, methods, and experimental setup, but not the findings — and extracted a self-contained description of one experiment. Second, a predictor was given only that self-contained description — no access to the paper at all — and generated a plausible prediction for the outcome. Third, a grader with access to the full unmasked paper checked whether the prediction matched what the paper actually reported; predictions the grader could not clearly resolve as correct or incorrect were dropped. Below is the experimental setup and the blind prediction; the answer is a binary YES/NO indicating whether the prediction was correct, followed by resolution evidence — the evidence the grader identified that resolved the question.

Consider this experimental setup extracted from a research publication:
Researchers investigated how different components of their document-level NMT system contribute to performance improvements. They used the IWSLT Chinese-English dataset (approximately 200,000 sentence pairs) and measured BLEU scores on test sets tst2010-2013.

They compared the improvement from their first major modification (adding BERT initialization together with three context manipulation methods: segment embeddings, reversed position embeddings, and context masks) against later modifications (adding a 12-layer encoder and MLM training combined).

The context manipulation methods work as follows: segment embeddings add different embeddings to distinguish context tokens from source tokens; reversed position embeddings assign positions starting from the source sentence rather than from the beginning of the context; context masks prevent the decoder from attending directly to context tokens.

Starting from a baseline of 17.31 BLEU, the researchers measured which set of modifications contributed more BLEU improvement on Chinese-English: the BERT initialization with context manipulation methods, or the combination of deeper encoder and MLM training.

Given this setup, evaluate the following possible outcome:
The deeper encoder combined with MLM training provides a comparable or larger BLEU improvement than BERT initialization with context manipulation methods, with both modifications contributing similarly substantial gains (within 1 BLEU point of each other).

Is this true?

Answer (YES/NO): NO